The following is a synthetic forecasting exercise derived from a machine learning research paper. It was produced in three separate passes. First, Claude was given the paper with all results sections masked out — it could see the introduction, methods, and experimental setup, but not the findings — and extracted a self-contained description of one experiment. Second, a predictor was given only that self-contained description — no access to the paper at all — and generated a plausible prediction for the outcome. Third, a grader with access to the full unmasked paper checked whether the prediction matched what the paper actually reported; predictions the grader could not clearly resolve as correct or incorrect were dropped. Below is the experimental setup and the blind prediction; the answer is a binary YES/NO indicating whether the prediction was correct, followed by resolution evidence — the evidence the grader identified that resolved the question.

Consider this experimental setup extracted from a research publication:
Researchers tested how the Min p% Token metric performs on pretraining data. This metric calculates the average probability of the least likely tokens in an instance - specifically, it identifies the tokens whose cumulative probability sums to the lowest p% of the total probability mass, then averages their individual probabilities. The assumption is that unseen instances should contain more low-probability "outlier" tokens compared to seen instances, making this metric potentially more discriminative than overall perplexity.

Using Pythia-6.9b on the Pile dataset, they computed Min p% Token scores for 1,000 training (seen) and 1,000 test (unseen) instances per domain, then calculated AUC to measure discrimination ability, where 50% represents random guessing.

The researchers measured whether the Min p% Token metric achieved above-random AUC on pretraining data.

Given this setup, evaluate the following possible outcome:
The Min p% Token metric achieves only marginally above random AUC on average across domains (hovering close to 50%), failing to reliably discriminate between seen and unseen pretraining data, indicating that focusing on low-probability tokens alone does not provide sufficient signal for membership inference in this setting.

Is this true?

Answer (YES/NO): YES